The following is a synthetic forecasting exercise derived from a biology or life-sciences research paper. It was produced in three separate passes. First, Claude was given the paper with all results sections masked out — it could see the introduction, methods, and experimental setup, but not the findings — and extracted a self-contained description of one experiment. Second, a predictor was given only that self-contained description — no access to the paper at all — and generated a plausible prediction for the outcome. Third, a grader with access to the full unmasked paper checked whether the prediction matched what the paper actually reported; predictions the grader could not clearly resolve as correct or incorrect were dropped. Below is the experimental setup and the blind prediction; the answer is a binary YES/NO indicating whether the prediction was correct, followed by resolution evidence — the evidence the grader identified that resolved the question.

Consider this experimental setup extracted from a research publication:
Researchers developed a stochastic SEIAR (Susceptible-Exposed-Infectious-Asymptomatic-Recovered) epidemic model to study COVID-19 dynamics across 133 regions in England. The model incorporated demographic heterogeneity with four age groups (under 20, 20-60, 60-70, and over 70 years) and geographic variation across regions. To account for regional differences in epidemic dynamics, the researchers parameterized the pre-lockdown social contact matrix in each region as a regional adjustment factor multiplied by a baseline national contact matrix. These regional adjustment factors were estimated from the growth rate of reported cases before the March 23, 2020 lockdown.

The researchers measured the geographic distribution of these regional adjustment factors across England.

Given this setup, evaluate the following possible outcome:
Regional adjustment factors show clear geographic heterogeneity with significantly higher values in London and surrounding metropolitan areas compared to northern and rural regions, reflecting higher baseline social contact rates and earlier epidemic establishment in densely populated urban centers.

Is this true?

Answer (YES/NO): NO